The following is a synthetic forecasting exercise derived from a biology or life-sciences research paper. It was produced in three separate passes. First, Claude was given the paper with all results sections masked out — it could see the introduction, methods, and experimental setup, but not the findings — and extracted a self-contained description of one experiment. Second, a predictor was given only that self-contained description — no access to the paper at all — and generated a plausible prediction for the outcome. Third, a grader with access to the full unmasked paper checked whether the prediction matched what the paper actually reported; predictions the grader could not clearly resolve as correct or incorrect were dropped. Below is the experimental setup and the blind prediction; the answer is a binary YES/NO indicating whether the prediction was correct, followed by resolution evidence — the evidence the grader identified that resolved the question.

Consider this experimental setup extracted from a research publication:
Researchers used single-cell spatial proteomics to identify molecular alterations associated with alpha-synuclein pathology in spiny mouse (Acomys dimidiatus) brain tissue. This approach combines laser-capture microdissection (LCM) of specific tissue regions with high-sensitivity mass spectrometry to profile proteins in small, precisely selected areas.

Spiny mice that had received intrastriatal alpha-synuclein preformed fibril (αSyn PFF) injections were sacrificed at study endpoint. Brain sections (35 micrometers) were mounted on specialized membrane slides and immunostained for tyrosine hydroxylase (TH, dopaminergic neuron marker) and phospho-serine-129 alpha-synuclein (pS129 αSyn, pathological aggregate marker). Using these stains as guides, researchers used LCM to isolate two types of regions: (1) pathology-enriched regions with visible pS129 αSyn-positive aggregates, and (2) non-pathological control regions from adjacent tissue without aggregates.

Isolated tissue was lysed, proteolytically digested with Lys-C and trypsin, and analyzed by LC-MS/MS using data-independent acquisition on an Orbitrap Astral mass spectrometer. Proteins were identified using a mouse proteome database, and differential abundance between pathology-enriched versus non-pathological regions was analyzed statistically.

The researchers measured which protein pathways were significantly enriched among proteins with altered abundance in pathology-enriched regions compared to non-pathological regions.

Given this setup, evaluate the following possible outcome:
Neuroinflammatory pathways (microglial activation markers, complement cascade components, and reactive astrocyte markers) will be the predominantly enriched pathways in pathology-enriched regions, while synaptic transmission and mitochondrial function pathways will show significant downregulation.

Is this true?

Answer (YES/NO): NO